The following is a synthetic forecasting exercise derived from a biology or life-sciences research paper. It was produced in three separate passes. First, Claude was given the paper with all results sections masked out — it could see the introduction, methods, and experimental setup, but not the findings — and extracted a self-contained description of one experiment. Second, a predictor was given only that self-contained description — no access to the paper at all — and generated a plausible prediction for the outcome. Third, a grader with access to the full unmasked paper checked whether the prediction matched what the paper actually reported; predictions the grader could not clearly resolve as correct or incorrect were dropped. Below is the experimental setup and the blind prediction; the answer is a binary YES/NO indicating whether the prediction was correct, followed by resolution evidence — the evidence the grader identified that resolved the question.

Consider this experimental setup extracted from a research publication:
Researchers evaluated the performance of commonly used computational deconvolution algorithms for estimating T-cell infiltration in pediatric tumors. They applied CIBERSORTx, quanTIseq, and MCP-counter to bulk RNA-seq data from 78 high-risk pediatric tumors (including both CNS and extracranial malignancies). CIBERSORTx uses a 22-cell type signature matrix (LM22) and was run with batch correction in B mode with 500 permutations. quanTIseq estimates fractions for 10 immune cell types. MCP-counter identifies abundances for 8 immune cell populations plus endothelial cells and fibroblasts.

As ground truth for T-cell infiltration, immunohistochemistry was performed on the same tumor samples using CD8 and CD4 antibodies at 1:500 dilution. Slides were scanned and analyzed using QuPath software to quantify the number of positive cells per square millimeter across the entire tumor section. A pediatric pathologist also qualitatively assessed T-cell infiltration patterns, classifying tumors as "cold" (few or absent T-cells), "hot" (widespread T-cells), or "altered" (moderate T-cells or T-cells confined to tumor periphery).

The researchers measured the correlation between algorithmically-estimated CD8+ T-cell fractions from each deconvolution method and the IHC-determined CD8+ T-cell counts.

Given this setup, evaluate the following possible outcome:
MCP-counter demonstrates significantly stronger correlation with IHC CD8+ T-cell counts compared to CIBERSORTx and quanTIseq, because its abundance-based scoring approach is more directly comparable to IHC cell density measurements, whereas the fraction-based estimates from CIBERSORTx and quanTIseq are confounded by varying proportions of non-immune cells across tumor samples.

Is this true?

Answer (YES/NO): NO